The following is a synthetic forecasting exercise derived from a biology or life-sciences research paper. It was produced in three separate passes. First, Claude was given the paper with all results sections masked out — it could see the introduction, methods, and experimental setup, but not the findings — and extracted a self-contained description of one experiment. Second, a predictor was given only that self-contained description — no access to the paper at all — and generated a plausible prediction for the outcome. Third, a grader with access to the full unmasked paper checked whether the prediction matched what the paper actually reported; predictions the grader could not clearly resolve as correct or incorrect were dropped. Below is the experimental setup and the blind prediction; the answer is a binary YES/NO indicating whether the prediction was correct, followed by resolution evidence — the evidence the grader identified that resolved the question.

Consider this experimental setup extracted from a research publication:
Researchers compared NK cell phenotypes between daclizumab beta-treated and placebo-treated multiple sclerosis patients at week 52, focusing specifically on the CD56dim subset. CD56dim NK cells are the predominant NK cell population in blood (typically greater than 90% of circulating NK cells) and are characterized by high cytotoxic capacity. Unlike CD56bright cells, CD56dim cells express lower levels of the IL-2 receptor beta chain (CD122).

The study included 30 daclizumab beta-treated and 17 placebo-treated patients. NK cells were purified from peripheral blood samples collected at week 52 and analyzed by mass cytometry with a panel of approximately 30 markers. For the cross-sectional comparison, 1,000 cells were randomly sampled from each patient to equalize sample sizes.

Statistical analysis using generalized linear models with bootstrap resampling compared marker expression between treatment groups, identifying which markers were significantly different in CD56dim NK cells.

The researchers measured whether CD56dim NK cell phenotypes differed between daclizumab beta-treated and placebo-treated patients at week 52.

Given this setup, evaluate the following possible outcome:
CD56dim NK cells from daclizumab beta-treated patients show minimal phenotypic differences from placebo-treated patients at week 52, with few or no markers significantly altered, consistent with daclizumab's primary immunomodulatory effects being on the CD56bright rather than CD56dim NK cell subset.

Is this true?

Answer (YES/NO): YES